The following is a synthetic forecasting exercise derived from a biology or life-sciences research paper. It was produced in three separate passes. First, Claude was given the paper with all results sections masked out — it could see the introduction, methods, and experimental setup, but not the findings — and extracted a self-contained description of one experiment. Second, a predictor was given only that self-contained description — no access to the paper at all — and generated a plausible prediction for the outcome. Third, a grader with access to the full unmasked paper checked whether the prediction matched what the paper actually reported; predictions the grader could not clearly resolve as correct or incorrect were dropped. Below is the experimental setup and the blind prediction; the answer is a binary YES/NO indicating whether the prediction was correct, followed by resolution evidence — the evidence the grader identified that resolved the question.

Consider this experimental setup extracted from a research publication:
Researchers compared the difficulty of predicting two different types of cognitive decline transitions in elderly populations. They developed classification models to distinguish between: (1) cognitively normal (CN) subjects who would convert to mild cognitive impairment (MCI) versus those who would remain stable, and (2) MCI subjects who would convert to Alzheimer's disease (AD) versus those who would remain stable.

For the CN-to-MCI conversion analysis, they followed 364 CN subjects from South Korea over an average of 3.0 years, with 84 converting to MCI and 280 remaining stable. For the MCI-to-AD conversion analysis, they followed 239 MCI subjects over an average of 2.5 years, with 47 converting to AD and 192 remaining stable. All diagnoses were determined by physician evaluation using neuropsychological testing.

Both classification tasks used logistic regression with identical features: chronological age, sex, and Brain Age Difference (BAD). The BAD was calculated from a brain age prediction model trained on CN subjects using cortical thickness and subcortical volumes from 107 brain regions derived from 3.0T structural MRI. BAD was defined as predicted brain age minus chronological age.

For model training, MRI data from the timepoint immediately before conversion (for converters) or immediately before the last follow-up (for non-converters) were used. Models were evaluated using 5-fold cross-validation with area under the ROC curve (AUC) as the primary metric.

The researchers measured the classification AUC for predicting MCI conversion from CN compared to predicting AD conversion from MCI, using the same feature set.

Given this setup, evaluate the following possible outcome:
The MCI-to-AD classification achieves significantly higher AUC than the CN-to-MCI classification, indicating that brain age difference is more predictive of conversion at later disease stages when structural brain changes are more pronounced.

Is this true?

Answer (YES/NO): YES